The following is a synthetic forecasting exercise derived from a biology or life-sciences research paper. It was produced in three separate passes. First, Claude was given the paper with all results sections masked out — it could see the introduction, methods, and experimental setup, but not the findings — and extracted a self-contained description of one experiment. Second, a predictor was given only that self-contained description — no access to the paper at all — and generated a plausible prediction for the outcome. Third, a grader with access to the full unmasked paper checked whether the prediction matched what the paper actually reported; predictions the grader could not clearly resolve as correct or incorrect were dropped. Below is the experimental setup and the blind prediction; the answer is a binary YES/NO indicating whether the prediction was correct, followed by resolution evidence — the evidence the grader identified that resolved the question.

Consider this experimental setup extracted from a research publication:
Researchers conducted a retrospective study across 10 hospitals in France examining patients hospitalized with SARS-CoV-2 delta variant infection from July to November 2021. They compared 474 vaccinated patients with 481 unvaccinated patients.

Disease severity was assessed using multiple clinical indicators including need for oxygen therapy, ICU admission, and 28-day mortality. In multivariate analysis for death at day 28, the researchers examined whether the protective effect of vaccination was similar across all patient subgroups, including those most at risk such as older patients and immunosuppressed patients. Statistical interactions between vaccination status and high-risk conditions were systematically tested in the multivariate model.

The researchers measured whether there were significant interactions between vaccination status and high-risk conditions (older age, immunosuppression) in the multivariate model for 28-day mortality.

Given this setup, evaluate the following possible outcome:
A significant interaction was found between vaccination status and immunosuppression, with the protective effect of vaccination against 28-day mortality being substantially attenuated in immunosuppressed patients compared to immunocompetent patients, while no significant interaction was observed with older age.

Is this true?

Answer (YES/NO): NO